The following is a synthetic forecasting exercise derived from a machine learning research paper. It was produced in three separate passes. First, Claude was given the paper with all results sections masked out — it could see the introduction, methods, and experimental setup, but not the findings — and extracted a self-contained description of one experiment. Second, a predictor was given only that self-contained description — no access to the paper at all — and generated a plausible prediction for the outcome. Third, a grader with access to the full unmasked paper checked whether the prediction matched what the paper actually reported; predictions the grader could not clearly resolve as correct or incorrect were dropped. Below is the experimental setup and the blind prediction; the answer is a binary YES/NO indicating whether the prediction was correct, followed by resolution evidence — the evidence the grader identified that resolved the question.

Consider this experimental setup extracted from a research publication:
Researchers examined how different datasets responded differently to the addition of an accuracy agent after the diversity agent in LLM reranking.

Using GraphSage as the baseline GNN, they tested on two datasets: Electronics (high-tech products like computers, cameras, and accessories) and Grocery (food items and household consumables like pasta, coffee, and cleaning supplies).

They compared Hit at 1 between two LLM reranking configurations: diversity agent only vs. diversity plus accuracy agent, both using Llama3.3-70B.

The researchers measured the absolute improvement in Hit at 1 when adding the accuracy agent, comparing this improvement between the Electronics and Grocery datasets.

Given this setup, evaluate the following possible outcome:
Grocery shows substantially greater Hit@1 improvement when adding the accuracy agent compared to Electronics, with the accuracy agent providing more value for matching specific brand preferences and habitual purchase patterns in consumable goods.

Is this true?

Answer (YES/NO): NO